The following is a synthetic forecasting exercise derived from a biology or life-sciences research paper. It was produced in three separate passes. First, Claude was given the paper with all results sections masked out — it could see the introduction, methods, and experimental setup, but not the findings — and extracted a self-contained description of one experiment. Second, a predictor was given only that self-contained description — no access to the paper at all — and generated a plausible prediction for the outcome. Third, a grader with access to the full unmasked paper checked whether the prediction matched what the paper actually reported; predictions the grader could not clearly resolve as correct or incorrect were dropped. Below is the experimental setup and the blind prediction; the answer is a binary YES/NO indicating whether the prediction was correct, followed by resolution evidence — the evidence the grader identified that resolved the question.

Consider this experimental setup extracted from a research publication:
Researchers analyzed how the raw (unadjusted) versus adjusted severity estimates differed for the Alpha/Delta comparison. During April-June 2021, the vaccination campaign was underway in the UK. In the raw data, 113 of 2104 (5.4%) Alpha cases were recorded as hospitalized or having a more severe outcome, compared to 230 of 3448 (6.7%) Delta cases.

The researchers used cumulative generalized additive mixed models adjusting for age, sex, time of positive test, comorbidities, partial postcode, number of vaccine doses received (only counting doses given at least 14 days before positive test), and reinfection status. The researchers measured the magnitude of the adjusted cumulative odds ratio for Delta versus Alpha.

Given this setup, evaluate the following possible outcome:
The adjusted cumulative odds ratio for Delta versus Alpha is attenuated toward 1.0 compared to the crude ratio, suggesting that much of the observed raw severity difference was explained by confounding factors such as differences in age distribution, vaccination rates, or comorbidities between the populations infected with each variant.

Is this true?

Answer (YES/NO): NO